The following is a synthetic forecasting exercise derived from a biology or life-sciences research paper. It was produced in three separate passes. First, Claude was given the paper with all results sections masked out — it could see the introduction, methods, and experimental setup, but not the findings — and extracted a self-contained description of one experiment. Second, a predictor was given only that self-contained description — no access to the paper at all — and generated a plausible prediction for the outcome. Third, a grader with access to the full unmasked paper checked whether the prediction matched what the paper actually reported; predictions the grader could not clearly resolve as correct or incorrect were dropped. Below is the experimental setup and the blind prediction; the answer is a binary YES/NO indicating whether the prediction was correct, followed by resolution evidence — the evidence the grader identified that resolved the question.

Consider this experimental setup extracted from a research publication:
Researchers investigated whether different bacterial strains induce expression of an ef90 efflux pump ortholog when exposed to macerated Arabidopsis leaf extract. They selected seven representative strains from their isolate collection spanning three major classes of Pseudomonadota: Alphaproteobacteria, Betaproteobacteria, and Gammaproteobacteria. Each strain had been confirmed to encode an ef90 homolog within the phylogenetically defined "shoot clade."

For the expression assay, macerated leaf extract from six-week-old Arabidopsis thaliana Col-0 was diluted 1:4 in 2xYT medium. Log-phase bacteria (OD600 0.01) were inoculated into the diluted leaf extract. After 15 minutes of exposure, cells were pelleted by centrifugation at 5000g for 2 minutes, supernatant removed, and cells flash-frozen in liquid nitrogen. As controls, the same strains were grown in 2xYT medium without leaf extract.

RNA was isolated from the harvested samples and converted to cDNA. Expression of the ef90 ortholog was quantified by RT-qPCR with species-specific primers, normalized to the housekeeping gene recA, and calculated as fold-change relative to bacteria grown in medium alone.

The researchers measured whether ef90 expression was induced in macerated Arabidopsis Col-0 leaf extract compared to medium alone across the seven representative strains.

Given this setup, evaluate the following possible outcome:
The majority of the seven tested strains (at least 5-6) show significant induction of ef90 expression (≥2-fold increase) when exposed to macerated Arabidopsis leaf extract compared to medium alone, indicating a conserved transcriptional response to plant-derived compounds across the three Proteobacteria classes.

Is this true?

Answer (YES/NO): YES